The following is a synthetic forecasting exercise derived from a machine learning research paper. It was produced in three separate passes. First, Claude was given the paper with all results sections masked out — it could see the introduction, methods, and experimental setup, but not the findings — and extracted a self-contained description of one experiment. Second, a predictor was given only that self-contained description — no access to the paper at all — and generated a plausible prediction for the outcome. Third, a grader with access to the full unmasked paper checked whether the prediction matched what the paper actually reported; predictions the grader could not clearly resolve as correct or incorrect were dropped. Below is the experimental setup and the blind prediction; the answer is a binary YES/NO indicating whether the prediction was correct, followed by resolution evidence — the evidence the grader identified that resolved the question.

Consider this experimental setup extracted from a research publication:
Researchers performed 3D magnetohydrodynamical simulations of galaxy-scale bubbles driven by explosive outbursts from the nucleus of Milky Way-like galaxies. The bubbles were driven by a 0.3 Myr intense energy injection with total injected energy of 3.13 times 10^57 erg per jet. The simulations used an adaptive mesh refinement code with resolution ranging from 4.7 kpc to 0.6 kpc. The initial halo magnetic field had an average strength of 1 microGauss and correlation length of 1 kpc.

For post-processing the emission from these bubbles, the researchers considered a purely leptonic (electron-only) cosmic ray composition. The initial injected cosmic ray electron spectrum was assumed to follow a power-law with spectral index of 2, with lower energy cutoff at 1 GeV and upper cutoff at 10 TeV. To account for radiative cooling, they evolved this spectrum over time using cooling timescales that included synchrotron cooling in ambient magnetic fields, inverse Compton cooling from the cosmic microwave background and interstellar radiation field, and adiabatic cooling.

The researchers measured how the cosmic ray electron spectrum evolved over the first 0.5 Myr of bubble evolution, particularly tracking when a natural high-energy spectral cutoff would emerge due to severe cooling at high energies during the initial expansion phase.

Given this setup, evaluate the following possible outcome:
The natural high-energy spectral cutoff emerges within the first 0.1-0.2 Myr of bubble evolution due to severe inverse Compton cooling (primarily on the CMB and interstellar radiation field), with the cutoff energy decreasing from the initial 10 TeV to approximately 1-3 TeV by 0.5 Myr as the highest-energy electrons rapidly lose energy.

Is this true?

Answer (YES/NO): NO